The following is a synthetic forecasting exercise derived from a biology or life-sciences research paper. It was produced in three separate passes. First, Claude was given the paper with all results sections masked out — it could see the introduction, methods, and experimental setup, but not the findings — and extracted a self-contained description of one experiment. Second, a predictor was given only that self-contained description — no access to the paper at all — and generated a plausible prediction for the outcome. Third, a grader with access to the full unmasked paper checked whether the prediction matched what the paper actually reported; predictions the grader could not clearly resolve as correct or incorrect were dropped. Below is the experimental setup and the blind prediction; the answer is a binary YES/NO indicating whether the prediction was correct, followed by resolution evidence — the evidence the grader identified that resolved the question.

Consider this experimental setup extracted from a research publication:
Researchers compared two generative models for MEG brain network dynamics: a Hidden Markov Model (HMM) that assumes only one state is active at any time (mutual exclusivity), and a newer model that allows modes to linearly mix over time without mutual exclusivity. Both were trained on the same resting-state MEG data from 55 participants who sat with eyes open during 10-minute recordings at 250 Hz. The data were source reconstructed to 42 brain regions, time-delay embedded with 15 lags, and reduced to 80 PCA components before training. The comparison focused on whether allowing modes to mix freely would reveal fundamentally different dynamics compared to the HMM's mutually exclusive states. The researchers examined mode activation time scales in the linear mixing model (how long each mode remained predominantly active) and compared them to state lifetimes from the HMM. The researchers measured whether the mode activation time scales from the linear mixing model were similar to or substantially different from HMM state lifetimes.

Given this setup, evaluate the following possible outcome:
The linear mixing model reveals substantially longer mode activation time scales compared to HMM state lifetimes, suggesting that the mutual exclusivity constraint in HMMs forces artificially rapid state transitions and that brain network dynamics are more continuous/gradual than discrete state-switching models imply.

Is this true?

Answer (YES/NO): NO